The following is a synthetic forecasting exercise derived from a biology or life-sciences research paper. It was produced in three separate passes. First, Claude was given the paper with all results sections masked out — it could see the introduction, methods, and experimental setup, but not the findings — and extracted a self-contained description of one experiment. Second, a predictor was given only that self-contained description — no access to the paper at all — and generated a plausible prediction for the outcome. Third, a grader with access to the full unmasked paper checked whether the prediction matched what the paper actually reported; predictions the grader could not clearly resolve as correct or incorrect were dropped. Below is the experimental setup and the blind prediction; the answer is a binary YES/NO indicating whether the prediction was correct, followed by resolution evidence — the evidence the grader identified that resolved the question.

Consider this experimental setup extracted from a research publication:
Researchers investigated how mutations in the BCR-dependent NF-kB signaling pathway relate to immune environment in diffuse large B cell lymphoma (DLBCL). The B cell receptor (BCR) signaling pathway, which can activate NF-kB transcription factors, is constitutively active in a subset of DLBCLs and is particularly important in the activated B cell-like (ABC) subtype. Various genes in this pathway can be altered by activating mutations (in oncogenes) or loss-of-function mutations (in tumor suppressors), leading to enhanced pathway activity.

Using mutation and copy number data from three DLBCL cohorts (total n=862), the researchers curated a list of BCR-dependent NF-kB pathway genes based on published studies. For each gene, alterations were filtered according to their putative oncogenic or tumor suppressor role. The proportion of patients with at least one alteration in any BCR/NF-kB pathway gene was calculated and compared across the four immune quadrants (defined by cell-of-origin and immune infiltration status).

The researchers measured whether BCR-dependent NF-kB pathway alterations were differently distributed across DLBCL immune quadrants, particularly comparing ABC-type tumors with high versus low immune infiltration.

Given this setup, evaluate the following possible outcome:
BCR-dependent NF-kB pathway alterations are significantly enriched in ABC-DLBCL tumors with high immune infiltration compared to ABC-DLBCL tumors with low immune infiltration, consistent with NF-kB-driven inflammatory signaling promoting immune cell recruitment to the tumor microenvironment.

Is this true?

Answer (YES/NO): NO